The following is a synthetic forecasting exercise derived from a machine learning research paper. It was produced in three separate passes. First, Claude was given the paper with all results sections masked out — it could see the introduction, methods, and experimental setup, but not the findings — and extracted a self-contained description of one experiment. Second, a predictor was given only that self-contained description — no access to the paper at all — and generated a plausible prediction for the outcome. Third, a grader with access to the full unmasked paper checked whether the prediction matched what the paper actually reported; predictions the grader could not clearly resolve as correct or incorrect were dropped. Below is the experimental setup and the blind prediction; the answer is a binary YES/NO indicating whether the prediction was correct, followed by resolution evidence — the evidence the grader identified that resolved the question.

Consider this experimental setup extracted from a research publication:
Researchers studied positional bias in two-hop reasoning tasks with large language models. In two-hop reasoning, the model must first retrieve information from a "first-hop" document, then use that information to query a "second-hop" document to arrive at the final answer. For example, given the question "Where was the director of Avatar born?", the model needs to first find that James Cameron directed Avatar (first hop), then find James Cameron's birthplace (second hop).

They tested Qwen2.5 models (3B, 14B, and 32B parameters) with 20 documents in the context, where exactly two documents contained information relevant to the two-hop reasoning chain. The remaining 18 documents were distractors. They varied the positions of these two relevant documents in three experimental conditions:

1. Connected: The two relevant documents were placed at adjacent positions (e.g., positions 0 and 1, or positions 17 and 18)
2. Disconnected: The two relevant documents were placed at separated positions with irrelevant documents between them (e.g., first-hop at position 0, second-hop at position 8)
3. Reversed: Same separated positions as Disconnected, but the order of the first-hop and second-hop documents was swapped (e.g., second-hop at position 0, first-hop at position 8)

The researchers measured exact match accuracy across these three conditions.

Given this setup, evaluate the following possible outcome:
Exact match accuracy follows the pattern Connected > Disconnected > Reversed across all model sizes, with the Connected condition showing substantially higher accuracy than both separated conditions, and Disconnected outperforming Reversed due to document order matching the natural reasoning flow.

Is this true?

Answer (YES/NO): NO